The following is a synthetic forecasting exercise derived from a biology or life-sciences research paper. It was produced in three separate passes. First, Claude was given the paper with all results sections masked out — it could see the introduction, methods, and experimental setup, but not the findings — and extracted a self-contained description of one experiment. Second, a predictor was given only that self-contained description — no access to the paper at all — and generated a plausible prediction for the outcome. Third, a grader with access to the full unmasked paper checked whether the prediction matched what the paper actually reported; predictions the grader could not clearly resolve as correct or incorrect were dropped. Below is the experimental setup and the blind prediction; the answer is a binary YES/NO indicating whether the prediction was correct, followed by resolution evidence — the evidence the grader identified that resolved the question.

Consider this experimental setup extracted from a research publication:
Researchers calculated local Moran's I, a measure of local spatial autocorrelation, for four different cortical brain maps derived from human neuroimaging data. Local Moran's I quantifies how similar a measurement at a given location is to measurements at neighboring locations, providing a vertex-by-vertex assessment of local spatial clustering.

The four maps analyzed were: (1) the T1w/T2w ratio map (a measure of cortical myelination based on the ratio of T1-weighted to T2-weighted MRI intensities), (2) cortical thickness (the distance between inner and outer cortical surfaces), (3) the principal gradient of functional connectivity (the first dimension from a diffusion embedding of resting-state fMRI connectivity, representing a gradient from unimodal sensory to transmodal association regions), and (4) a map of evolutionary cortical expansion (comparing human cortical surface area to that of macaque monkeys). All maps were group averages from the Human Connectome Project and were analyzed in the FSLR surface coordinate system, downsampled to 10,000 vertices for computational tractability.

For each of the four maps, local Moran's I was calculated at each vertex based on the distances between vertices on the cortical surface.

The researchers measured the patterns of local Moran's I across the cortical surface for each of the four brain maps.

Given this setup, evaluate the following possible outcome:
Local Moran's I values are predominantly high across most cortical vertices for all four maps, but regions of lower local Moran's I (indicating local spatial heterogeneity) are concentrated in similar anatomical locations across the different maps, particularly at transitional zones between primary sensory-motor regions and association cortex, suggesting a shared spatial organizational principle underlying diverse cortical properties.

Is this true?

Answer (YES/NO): NO